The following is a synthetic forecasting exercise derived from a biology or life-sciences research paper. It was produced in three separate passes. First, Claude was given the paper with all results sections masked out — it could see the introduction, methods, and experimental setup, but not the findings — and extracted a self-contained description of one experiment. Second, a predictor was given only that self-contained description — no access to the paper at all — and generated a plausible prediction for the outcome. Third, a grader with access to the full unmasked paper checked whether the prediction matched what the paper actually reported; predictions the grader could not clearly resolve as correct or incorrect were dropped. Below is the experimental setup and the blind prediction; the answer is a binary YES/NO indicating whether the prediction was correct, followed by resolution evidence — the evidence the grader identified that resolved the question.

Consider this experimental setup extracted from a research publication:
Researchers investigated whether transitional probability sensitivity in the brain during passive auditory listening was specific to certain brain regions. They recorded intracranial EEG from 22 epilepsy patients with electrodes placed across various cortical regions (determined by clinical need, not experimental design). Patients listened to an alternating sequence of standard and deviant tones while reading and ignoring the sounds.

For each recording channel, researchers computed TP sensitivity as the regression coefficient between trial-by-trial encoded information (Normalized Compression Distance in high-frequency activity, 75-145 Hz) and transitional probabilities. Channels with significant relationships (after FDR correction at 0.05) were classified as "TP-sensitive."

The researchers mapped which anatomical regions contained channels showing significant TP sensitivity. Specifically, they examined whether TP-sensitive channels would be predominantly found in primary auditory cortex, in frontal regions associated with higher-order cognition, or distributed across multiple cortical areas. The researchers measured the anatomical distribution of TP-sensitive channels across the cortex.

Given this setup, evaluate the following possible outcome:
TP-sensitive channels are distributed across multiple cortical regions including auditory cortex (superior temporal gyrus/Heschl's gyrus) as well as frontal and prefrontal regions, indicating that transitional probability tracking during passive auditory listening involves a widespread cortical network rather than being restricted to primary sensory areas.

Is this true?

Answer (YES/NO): YES